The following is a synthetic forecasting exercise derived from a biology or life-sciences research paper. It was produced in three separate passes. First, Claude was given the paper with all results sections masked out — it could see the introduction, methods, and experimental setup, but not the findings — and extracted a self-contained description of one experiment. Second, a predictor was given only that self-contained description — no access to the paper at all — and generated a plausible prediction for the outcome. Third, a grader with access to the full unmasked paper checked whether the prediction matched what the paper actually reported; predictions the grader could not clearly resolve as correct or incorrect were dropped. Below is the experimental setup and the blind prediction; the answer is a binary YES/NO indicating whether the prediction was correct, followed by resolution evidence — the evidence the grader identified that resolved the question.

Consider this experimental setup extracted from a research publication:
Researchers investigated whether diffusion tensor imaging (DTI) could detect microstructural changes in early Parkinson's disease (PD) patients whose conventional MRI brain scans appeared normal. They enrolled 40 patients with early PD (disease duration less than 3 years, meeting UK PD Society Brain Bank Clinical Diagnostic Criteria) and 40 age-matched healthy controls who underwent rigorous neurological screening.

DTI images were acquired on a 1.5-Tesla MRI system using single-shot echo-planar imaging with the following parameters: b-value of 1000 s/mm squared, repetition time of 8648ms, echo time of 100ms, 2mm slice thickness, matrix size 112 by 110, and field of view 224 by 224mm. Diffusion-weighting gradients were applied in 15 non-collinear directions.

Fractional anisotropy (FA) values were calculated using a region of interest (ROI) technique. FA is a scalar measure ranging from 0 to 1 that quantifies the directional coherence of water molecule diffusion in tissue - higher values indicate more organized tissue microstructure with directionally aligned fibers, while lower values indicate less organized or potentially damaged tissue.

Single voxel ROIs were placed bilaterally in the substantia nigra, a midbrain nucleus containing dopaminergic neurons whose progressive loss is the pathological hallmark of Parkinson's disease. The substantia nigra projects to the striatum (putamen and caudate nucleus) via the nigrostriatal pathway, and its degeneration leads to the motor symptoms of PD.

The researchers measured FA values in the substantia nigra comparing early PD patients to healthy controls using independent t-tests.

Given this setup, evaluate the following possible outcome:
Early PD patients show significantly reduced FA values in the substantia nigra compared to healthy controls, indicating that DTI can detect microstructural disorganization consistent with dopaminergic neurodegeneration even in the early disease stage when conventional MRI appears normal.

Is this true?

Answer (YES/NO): YES